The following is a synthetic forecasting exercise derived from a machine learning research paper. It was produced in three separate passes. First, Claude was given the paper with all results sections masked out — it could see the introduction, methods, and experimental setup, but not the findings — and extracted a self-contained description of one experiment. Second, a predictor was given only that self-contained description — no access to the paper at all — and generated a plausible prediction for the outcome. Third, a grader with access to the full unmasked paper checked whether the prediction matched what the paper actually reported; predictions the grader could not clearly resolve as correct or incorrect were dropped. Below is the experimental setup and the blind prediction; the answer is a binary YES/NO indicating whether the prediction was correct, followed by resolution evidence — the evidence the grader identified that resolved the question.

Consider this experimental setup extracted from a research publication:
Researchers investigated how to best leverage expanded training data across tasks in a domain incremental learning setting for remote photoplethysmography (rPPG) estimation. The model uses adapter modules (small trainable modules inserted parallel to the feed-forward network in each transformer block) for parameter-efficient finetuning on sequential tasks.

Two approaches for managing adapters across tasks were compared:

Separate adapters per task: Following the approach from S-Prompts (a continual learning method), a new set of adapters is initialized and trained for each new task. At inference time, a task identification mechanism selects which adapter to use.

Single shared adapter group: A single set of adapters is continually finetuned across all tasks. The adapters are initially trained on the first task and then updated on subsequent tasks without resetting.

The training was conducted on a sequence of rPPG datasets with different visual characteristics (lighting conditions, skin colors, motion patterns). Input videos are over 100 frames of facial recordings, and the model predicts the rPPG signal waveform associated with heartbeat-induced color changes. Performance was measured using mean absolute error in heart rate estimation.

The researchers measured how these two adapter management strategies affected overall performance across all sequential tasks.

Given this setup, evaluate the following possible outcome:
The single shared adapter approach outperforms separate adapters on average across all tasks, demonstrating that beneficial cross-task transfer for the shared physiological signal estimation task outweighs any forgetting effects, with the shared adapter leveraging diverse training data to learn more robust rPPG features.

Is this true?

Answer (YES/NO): NO